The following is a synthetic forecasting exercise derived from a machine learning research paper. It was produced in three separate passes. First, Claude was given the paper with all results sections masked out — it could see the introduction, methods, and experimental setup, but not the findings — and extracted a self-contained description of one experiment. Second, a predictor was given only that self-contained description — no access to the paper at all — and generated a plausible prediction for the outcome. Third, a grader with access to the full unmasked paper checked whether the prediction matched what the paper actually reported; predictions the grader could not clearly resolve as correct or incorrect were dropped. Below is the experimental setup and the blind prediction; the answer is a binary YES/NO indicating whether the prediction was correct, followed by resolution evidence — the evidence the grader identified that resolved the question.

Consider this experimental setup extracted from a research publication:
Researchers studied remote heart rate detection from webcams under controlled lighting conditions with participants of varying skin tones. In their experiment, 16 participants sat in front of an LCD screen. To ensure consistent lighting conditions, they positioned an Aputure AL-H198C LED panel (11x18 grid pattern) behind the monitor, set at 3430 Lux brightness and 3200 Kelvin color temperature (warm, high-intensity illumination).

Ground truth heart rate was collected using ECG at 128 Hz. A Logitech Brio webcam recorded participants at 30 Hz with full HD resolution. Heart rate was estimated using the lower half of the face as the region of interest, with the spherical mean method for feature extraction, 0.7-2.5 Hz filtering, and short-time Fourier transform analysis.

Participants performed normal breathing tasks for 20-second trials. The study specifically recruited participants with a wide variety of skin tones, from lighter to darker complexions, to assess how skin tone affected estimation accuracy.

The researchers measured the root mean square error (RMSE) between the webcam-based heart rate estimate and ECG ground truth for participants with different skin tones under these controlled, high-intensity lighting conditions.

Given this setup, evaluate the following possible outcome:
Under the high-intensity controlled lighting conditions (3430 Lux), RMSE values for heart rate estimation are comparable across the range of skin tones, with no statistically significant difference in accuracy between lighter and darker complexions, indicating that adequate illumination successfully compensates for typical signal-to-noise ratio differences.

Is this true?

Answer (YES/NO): NO